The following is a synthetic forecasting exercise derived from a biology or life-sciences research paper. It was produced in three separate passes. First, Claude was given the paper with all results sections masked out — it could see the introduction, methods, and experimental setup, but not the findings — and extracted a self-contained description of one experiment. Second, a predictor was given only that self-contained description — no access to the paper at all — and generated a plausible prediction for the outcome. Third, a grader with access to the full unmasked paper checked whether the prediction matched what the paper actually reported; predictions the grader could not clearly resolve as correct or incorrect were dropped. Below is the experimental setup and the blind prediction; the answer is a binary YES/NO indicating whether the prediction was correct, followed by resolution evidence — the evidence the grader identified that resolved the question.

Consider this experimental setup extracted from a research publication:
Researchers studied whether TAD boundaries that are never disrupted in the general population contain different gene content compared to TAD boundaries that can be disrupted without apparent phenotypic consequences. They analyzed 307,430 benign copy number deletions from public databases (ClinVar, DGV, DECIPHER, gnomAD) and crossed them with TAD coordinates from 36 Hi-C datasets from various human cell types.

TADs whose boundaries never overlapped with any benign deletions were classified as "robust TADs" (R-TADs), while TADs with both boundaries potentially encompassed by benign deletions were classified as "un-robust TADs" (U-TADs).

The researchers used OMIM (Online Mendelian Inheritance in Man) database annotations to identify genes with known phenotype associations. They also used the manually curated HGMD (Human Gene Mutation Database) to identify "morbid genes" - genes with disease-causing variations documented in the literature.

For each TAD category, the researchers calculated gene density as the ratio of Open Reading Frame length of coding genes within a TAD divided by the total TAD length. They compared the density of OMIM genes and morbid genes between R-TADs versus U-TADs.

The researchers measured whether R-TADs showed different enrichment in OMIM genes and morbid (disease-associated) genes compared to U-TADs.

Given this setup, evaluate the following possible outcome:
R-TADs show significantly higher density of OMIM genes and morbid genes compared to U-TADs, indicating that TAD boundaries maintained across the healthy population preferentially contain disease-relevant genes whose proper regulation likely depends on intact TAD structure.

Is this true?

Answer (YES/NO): YES